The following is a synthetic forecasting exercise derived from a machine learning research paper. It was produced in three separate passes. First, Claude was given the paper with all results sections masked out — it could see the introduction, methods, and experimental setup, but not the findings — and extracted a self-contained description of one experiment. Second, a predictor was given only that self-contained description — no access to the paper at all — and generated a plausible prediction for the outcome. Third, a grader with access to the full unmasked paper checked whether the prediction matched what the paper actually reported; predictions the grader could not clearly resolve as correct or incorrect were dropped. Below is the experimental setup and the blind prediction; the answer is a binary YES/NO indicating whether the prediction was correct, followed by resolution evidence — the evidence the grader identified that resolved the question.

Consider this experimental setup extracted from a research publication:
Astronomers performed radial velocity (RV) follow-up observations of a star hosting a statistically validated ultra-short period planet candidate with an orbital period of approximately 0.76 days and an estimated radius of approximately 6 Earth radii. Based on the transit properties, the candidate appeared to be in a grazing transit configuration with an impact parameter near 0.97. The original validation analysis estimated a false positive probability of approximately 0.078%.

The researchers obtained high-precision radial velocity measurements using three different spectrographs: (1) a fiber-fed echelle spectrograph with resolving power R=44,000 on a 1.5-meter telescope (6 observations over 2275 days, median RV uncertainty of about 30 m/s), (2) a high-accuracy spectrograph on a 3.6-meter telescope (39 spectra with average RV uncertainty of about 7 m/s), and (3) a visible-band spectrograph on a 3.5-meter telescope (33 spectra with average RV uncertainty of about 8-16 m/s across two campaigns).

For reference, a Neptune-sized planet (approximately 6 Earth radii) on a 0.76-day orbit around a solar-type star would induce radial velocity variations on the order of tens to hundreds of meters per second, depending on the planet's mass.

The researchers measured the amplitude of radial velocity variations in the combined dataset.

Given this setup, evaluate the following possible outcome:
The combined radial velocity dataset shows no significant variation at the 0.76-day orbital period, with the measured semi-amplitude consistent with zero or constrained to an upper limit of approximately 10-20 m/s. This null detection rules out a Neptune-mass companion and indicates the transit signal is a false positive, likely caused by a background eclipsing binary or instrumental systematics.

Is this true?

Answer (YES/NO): NO